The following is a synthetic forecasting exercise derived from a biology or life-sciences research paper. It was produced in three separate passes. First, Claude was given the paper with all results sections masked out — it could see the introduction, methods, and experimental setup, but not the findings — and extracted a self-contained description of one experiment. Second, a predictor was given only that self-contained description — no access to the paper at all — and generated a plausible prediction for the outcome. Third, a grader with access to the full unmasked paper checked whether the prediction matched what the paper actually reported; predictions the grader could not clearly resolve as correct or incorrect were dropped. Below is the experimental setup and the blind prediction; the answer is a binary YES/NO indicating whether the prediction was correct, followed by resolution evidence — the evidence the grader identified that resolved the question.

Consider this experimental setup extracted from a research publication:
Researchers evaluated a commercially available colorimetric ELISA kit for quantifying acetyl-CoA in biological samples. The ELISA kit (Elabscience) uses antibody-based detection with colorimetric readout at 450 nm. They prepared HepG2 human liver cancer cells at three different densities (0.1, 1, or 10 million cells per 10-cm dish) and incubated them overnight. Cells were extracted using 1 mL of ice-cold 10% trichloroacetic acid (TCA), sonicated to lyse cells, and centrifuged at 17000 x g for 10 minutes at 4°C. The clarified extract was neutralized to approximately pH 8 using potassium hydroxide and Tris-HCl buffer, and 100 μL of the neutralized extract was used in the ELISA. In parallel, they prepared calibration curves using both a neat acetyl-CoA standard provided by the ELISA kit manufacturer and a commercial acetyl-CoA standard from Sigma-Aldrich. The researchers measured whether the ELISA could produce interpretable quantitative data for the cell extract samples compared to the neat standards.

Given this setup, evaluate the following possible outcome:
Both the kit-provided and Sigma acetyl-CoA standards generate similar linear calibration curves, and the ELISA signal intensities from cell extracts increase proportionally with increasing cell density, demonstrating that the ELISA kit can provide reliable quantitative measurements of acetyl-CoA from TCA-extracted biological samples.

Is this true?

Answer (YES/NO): NO